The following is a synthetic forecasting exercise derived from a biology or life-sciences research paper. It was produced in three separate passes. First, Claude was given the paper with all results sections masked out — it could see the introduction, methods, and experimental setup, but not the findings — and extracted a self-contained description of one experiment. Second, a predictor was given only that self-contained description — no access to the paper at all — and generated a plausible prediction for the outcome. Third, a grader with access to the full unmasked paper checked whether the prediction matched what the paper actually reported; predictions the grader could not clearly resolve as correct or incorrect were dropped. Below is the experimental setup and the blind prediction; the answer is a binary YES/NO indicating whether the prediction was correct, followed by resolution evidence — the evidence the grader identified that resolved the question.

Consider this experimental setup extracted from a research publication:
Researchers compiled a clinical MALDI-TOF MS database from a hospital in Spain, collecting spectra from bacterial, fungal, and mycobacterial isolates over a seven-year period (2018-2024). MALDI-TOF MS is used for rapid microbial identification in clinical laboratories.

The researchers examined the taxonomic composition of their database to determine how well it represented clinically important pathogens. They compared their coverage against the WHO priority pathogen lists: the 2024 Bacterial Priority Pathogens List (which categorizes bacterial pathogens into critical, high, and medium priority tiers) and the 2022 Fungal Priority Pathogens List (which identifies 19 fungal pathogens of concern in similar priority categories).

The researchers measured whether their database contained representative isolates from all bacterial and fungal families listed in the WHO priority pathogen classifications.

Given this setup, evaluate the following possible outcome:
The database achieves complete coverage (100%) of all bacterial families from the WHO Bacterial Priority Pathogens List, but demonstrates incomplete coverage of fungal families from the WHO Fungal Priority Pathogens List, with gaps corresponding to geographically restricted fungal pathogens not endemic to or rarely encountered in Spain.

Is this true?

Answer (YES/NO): NO